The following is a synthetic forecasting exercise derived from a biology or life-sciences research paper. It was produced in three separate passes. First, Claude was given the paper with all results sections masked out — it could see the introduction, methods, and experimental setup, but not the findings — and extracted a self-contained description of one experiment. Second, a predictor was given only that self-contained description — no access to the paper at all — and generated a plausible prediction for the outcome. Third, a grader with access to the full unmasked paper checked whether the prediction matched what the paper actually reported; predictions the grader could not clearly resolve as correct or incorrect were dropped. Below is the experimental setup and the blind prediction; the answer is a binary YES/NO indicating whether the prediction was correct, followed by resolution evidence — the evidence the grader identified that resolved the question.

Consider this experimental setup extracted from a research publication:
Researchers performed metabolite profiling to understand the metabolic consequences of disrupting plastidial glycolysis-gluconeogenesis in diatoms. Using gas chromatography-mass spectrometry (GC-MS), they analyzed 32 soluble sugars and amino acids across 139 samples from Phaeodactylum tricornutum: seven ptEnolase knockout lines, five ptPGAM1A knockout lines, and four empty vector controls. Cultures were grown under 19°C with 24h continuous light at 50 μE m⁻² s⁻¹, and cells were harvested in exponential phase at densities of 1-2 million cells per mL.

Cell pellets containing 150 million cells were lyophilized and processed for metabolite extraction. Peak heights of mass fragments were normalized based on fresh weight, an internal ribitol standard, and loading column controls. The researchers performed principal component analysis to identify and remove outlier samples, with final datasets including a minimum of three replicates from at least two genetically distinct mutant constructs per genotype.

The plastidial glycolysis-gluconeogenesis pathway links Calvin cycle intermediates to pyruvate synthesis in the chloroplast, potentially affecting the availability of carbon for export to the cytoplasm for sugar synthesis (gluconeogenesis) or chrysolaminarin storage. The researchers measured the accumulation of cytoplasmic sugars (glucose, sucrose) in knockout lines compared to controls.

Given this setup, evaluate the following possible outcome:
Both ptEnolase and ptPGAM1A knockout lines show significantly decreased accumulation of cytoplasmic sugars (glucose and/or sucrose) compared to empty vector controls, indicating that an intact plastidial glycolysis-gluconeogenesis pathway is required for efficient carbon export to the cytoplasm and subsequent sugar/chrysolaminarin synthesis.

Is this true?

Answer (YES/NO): YES